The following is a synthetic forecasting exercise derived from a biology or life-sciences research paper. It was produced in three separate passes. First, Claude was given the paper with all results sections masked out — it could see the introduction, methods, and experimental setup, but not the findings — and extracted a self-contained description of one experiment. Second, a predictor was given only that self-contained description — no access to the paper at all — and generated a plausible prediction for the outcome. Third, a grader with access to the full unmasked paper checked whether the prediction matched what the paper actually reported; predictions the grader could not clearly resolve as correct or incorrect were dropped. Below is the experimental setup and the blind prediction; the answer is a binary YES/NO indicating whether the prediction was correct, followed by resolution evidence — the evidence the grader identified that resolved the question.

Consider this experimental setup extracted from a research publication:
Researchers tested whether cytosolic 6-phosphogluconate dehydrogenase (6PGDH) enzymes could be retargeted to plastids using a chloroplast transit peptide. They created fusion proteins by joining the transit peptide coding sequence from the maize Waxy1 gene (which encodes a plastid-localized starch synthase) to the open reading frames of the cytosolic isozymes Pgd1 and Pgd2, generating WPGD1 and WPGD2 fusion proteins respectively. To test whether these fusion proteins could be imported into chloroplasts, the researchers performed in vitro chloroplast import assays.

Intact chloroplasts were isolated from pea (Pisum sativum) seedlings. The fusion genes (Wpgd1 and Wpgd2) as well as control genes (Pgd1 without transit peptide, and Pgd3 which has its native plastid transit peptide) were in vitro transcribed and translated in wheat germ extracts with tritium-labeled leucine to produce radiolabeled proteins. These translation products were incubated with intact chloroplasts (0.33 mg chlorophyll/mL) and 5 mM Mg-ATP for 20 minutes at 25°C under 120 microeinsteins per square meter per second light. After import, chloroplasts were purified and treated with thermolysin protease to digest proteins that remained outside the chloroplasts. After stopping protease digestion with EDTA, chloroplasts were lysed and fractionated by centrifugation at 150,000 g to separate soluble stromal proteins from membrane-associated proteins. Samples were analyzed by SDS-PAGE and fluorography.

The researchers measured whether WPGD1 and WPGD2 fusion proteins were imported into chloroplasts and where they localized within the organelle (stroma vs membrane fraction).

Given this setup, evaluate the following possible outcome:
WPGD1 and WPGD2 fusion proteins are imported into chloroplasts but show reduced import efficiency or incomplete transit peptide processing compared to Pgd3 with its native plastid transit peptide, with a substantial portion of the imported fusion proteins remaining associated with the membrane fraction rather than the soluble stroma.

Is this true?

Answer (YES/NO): NO